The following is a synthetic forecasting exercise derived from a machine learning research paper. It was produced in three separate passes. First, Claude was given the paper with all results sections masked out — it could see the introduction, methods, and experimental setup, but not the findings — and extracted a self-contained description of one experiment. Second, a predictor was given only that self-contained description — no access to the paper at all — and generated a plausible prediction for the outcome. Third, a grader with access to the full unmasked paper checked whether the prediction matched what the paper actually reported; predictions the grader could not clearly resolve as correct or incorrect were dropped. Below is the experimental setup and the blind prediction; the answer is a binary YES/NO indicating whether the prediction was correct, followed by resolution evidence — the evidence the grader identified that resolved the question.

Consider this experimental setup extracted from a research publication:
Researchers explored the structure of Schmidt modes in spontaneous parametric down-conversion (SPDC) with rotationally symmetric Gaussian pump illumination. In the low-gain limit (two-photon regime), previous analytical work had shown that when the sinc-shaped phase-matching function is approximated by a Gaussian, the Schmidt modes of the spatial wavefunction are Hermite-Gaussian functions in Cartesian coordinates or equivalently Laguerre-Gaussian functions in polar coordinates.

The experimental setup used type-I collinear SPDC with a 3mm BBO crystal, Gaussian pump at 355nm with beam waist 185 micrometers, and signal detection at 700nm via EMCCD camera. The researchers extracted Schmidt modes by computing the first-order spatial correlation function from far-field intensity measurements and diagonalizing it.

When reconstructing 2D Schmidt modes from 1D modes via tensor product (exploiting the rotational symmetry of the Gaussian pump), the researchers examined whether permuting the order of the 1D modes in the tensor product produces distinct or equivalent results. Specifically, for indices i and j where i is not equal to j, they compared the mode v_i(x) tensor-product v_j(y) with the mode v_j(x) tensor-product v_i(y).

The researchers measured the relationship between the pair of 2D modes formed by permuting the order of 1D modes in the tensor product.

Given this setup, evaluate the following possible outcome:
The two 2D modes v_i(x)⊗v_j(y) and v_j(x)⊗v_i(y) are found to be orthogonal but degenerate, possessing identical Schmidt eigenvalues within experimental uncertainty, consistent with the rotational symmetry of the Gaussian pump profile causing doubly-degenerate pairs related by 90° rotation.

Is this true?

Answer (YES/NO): YES